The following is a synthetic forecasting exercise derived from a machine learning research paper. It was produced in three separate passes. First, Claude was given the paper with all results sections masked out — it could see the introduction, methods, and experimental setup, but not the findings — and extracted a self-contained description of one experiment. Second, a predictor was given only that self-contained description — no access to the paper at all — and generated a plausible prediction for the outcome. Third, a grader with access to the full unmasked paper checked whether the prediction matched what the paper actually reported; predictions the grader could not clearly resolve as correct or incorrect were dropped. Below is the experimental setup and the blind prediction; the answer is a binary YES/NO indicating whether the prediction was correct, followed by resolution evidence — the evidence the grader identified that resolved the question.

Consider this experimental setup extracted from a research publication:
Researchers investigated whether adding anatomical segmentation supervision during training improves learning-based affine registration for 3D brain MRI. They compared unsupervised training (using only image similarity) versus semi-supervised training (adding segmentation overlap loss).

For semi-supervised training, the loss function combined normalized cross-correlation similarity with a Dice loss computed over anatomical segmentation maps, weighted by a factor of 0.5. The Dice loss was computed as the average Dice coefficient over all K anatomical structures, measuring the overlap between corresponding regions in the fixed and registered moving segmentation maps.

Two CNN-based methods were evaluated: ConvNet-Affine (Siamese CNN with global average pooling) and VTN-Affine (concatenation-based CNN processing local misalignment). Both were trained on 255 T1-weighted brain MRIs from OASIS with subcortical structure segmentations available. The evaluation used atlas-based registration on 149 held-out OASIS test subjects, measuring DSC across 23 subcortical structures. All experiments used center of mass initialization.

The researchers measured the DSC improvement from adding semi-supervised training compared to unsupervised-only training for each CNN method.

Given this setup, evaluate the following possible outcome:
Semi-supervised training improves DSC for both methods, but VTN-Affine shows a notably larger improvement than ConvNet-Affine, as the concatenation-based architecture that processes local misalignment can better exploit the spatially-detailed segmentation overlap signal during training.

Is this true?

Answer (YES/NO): NO